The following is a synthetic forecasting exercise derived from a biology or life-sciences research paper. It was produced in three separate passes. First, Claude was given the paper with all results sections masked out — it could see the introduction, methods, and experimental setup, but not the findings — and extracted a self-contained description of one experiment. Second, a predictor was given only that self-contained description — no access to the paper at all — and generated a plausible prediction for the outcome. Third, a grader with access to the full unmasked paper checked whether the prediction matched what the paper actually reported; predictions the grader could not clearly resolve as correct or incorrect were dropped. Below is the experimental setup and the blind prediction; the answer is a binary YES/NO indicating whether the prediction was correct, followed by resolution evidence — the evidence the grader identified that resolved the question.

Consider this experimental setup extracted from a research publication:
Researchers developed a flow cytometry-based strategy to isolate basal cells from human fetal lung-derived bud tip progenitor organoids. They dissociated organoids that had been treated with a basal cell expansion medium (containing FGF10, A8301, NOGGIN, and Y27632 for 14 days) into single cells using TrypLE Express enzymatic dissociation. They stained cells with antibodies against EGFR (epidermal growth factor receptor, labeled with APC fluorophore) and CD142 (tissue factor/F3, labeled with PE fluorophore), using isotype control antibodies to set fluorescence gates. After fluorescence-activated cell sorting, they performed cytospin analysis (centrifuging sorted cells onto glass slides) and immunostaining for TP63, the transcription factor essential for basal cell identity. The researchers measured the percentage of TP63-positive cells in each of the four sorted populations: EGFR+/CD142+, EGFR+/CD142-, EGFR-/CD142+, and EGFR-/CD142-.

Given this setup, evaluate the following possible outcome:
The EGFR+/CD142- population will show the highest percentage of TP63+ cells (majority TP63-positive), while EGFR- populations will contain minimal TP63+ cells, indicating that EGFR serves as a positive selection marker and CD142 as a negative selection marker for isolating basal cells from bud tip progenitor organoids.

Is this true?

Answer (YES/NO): NO